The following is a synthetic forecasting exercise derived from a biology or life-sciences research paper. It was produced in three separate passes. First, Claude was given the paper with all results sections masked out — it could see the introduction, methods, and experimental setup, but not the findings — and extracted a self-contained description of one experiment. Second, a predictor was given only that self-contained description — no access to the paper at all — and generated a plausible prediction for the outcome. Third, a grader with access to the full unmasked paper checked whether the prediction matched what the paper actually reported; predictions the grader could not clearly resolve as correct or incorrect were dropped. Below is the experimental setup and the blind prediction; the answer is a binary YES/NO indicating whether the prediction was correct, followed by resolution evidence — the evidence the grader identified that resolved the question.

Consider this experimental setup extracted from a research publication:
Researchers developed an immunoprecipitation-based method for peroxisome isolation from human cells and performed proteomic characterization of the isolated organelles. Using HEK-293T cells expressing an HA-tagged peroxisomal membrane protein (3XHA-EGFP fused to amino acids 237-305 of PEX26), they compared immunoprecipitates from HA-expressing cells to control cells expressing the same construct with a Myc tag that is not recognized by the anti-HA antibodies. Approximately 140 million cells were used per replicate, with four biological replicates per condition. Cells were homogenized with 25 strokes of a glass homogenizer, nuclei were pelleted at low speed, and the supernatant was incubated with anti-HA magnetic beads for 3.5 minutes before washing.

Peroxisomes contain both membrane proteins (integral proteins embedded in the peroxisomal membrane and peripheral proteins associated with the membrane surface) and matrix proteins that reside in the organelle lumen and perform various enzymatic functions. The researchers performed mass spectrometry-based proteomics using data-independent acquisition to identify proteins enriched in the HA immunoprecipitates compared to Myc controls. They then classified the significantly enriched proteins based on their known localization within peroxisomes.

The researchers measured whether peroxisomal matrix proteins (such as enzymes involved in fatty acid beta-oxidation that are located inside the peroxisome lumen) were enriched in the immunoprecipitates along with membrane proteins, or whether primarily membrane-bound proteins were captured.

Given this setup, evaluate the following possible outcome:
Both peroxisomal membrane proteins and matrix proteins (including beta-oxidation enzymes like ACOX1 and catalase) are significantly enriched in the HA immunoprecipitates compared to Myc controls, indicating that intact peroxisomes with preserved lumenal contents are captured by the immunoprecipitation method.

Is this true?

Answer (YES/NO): YES